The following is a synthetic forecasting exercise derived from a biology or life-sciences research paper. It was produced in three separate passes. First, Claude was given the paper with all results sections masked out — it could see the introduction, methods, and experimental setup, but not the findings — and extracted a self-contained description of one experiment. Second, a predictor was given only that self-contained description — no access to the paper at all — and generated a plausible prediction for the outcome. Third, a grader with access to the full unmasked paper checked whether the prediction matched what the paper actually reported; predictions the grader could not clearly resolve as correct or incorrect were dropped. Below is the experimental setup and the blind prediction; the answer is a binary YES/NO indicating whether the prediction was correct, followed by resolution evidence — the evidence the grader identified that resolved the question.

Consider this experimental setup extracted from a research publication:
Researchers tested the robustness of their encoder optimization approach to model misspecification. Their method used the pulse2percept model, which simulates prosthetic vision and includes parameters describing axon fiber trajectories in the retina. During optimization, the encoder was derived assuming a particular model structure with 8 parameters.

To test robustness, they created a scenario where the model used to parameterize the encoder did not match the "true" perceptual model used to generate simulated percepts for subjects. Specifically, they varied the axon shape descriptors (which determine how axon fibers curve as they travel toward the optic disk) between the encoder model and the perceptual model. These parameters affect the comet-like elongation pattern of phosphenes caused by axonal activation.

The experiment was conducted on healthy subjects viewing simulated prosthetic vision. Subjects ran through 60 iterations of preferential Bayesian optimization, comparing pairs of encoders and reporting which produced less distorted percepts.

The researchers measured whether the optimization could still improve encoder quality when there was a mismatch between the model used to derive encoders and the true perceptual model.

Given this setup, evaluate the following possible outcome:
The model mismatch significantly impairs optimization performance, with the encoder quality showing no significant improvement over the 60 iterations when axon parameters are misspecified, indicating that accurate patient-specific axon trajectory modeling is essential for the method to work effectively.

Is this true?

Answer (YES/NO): NO